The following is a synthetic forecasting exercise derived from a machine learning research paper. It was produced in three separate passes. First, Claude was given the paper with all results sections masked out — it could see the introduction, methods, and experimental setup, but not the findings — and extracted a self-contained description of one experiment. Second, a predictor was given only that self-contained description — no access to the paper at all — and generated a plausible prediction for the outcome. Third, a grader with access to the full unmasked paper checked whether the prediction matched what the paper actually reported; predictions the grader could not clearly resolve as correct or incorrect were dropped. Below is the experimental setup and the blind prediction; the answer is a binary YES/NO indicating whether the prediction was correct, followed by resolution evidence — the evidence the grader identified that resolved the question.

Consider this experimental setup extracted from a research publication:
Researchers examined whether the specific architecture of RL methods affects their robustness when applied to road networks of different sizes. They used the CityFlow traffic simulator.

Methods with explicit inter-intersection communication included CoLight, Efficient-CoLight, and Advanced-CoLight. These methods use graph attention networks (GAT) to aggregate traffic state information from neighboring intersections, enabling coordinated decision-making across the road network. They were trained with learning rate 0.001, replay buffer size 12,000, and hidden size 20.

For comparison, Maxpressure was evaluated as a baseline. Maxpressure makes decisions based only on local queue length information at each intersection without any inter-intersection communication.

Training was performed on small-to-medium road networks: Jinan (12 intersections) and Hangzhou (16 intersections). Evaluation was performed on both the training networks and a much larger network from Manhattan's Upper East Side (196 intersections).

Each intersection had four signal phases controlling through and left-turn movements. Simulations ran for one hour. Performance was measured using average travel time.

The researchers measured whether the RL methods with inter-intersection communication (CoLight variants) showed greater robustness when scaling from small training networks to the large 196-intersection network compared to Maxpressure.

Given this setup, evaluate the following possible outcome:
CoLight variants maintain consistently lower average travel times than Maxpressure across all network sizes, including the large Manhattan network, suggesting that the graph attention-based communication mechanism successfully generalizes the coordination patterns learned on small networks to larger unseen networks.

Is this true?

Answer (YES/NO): NO